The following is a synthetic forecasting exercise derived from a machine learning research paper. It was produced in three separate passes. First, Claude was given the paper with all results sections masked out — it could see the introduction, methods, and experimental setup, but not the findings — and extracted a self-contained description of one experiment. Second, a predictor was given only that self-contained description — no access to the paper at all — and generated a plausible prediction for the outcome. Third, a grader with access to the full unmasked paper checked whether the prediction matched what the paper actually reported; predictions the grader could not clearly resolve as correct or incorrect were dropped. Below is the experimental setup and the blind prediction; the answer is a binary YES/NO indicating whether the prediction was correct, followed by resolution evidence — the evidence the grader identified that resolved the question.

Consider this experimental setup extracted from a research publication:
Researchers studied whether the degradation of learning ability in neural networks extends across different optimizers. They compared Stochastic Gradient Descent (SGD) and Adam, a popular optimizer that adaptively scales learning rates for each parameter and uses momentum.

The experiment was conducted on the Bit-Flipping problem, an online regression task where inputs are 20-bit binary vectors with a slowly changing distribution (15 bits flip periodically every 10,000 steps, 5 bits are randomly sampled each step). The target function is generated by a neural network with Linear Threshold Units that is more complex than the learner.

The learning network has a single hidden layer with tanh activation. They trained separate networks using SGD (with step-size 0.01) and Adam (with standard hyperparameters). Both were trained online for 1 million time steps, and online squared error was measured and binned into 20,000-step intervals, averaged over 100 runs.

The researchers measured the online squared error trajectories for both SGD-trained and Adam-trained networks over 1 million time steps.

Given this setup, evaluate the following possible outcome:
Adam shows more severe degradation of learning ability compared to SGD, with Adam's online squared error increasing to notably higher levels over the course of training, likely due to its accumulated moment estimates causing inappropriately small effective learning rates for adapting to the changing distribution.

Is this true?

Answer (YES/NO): NO